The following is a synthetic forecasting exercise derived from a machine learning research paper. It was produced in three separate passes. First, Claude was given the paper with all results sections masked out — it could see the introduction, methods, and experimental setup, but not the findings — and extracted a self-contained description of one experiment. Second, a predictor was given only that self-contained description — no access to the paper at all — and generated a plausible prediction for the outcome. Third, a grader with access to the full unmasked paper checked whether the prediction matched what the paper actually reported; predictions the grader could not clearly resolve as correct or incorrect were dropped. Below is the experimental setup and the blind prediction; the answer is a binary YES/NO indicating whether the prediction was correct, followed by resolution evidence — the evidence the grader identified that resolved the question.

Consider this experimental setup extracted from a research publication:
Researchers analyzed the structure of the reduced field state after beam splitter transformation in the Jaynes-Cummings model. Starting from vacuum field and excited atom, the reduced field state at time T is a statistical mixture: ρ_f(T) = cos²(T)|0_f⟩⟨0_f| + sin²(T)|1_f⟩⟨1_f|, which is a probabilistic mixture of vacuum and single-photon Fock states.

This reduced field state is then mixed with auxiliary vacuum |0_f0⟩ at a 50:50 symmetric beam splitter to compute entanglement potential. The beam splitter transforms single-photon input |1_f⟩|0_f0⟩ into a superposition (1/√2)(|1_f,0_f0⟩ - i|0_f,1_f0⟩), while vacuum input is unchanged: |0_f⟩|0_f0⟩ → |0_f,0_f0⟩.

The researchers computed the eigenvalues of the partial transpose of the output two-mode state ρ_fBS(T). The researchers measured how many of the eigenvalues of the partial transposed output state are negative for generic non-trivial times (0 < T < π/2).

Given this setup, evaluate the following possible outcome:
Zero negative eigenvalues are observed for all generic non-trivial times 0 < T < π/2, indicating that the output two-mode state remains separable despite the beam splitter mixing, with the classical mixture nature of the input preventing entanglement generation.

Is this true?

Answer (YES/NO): NO